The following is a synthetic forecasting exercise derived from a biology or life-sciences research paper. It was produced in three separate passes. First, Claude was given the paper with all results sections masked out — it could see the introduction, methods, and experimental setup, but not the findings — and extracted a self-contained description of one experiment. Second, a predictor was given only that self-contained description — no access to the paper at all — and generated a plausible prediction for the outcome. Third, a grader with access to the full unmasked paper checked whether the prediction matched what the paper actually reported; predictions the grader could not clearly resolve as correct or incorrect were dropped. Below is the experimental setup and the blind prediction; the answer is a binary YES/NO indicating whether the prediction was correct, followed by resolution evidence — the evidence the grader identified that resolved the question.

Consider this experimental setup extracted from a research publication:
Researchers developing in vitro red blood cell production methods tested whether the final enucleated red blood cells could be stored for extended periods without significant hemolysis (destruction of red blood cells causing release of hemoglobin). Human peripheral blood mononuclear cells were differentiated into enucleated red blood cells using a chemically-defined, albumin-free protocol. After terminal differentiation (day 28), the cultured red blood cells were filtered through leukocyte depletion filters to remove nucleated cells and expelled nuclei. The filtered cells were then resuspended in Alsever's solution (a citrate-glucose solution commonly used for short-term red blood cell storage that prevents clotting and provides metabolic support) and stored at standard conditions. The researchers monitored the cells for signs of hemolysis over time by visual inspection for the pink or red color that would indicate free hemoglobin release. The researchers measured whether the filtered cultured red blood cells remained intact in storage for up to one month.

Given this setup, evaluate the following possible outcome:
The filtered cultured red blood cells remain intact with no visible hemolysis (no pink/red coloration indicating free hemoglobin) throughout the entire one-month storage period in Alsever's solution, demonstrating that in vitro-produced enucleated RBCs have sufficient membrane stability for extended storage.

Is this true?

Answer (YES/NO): NO